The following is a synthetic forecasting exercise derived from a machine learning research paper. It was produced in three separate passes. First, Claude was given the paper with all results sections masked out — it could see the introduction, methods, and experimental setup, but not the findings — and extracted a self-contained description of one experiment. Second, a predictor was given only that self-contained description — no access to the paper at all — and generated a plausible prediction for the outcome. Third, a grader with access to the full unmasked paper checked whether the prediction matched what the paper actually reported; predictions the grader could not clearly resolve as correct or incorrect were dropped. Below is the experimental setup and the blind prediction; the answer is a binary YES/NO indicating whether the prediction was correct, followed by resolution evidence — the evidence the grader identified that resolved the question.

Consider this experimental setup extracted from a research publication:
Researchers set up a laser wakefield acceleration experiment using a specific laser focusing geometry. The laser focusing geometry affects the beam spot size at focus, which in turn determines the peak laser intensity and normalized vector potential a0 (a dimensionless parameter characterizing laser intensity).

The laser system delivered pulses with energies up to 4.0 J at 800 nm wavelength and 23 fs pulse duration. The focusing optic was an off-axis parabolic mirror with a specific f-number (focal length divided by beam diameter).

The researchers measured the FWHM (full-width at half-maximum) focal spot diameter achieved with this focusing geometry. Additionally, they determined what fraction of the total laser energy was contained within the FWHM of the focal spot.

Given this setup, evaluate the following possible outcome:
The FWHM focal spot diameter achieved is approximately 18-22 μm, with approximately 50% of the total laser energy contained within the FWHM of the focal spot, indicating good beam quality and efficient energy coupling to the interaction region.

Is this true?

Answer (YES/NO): NO